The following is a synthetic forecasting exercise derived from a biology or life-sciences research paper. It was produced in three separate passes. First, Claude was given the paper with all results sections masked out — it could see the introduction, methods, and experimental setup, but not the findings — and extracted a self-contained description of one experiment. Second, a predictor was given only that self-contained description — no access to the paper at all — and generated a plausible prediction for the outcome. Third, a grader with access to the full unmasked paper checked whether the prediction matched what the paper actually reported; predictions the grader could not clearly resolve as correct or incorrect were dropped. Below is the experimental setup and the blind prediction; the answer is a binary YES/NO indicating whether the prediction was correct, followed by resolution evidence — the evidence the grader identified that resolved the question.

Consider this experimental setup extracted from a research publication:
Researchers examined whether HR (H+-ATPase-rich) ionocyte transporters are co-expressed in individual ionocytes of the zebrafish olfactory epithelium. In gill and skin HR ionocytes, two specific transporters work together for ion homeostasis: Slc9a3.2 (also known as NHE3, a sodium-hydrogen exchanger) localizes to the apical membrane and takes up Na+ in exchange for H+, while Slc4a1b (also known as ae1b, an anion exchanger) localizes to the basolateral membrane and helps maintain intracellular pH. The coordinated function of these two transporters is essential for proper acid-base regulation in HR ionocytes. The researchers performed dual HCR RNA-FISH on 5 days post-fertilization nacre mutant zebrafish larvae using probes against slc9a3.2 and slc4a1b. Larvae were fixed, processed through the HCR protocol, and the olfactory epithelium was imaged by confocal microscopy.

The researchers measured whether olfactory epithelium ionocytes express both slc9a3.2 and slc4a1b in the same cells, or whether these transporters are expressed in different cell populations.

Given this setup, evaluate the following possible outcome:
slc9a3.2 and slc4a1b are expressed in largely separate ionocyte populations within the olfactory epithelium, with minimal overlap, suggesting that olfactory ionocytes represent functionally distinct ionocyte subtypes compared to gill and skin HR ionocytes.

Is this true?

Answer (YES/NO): NO